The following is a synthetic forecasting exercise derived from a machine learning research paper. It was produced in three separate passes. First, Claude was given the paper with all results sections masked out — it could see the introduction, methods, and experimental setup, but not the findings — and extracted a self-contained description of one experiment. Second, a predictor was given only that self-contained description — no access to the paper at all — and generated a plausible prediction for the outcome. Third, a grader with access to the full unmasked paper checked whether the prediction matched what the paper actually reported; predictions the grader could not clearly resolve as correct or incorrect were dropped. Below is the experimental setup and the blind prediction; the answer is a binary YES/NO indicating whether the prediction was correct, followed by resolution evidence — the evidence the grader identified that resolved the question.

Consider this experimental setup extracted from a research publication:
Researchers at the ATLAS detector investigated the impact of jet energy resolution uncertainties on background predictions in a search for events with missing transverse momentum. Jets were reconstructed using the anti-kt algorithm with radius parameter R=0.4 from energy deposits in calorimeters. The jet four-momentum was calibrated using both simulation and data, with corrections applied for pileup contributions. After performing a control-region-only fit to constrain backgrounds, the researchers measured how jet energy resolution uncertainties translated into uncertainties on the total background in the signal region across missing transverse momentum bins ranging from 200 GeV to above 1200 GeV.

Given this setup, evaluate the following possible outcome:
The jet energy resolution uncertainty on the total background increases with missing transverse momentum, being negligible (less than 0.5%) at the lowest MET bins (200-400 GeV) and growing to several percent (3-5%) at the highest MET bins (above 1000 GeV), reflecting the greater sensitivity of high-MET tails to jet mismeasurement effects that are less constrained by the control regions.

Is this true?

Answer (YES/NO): NO